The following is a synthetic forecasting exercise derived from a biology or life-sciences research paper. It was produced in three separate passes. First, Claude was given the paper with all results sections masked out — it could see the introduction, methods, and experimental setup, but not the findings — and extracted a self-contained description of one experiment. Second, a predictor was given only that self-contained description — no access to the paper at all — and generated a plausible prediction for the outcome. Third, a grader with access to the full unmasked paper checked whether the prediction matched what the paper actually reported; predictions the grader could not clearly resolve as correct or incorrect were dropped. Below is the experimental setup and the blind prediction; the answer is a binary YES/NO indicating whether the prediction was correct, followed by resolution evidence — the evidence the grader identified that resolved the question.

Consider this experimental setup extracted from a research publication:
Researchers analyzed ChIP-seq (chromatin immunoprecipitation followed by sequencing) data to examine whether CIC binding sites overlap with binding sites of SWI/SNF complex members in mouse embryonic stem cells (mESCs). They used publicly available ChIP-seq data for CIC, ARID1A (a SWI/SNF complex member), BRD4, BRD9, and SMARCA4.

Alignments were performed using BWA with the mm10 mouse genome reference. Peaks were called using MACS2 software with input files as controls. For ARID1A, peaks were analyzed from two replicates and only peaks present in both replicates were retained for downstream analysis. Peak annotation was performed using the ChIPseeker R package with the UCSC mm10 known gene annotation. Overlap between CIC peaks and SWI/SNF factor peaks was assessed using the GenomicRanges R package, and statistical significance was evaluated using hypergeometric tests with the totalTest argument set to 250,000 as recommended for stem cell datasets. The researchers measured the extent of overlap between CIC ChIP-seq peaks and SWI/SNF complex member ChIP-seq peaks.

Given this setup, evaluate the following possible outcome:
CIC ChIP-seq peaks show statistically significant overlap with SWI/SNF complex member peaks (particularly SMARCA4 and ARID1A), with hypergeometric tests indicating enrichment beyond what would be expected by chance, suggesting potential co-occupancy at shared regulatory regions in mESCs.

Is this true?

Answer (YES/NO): YES